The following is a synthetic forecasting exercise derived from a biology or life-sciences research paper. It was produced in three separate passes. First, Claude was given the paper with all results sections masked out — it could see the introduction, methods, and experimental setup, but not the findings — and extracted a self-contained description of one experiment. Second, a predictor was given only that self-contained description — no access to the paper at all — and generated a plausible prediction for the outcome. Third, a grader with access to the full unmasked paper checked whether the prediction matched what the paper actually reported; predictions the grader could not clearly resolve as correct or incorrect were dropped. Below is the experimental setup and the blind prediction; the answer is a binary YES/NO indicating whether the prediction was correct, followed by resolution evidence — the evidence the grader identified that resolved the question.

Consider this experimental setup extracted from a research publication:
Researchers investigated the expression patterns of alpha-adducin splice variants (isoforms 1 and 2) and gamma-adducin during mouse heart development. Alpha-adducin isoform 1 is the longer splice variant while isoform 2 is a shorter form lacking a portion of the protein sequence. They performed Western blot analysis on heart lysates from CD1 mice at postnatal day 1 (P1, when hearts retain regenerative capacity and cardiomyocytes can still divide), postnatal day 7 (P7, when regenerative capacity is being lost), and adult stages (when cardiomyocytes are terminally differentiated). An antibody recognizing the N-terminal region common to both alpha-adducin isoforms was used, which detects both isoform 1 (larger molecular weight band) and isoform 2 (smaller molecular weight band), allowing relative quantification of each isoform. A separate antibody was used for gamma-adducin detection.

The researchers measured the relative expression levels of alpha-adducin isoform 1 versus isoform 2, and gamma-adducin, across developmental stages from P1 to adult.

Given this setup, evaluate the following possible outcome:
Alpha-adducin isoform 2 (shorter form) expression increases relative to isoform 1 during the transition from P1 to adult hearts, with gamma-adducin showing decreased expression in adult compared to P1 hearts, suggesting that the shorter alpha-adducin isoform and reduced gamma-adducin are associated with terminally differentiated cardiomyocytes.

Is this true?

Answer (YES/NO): NO